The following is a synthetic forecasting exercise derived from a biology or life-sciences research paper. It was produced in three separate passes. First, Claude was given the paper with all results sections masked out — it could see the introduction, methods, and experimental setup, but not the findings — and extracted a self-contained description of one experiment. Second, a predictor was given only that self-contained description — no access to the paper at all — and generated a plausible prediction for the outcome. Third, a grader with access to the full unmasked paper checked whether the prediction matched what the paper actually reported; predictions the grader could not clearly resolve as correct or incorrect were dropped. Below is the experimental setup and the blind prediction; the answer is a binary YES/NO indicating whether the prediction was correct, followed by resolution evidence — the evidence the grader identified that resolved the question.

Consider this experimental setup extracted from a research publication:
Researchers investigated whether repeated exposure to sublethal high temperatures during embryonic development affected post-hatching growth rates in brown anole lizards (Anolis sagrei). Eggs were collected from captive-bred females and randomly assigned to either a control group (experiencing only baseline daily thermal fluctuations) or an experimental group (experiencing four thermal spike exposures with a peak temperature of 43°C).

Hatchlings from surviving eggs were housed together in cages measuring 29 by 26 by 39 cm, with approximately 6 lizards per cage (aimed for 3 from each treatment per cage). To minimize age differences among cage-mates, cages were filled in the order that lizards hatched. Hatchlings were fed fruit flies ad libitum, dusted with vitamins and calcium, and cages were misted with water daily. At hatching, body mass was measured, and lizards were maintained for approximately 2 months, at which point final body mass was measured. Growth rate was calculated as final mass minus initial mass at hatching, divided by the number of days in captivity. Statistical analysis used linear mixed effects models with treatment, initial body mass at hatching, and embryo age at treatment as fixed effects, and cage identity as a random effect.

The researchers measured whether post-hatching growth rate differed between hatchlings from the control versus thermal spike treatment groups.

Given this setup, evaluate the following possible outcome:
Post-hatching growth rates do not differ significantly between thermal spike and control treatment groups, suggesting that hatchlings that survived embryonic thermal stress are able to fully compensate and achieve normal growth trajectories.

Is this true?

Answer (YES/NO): NO